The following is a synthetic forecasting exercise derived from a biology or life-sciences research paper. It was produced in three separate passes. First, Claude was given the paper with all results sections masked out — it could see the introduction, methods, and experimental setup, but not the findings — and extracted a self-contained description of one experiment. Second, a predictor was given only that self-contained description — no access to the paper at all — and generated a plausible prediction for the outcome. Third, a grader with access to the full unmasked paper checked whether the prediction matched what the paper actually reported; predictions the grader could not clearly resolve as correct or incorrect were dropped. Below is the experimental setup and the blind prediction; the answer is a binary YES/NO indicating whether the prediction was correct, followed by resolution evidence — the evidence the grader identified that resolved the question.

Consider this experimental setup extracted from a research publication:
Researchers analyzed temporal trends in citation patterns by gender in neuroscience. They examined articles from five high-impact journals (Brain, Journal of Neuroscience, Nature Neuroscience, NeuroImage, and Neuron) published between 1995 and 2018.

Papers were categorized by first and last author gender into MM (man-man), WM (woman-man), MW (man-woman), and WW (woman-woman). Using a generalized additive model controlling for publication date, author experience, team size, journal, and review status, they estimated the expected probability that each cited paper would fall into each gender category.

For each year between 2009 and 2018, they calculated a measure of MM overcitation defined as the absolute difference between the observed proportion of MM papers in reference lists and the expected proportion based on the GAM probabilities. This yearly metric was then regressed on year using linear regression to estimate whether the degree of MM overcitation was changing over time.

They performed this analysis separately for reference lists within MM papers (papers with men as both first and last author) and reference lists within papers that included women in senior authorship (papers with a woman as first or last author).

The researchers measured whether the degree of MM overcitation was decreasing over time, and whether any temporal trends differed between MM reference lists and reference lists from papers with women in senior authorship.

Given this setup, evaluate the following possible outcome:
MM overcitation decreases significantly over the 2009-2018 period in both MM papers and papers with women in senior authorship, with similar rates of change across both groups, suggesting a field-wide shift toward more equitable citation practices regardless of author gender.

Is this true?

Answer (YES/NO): NO